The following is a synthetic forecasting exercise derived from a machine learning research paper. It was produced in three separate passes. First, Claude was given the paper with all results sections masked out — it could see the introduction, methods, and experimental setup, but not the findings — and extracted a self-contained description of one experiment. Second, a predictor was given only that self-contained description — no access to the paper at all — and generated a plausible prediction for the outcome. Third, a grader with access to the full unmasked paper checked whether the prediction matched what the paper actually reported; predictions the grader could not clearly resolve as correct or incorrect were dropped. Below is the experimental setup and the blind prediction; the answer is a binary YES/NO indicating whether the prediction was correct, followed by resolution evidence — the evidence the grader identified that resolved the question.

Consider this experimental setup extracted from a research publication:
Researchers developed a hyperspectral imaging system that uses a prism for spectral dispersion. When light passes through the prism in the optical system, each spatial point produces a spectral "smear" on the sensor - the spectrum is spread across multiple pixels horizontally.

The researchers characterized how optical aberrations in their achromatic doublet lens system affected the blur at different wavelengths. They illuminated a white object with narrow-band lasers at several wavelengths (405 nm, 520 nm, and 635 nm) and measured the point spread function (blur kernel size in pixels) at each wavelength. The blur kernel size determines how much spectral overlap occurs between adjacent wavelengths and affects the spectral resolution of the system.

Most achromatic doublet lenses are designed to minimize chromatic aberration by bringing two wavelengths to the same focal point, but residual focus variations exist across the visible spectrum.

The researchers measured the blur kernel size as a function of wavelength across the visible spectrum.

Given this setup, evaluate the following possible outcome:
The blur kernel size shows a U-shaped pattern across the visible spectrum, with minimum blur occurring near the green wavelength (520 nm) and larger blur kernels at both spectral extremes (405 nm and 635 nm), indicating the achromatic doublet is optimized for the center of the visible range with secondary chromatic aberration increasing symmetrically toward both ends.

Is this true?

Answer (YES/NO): YES